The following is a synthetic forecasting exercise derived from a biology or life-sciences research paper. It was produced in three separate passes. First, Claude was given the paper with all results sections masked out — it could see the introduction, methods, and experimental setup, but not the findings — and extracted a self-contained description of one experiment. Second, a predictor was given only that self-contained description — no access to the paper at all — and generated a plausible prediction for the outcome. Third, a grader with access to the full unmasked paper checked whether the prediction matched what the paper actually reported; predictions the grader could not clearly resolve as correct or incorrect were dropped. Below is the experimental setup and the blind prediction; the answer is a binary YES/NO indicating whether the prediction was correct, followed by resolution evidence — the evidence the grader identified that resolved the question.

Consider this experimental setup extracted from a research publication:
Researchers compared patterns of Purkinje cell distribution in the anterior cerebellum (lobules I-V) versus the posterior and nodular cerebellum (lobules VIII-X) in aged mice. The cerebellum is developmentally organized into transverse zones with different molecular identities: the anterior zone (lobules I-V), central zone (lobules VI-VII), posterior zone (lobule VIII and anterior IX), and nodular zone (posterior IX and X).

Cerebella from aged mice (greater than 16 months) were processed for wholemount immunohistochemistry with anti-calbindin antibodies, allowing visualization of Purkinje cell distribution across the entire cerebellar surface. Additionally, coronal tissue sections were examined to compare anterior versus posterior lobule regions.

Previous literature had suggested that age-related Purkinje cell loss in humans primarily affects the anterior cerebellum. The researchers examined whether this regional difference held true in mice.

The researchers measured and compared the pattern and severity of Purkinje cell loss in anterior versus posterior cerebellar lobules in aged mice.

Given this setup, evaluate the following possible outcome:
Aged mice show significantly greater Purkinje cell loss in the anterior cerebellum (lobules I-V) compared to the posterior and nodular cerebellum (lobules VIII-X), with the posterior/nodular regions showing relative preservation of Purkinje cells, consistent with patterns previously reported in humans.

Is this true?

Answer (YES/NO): YES